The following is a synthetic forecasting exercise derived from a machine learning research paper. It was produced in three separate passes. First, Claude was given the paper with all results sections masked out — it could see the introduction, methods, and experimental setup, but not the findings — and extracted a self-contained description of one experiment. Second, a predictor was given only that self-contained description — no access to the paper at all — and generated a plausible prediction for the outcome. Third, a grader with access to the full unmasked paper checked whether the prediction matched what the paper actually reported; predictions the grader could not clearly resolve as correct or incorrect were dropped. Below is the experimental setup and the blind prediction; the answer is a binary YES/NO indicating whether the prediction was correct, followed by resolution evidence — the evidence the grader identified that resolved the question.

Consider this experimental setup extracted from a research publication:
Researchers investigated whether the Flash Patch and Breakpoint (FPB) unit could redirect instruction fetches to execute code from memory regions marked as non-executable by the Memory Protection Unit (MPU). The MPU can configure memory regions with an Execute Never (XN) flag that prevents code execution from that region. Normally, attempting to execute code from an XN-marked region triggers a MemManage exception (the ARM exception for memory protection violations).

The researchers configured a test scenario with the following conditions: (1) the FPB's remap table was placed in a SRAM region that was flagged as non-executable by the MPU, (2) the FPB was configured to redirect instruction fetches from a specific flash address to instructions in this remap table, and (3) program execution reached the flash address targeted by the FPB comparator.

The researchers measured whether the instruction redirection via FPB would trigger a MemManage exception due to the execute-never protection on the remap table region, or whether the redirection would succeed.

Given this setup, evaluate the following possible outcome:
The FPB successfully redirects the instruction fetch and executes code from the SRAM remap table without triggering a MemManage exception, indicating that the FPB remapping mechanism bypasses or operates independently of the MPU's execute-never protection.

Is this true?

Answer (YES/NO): YES